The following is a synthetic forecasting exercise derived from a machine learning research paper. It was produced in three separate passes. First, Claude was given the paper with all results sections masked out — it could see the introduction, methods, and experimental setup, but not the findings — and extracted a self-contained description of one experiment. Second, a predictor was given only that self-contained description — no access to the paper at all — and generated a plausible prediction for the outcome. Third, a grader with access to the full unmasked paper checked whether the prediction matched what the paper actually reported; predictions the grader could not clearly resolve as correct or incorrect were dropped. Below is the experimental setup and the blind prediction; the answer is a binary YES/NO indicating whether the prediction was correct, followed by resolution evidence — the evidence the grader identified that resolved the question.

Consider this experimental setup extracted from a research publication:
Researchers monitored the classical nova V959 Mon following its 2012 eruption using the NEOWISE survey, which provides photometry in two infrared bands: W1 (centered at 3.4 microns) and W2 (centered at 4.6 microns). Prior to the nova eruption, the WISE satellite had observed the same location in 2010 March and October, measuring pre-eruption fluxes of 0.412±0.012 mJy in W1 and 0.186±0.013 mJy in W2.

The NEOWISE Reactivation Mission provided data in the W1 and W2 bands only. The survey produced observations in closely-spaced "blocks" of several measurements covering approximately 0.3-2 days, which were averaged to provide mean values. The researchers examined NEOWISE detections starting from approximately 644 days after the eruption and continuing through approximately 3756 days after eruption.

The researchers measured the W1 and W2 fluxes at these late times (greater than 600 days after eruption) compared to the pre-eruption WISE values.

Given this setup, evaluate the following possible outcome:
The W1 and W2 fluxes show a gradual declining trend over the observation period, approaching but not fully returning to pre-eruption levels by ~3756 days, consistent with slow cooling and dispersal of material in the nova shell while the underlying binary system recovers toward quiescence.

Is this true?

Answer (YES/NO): NO